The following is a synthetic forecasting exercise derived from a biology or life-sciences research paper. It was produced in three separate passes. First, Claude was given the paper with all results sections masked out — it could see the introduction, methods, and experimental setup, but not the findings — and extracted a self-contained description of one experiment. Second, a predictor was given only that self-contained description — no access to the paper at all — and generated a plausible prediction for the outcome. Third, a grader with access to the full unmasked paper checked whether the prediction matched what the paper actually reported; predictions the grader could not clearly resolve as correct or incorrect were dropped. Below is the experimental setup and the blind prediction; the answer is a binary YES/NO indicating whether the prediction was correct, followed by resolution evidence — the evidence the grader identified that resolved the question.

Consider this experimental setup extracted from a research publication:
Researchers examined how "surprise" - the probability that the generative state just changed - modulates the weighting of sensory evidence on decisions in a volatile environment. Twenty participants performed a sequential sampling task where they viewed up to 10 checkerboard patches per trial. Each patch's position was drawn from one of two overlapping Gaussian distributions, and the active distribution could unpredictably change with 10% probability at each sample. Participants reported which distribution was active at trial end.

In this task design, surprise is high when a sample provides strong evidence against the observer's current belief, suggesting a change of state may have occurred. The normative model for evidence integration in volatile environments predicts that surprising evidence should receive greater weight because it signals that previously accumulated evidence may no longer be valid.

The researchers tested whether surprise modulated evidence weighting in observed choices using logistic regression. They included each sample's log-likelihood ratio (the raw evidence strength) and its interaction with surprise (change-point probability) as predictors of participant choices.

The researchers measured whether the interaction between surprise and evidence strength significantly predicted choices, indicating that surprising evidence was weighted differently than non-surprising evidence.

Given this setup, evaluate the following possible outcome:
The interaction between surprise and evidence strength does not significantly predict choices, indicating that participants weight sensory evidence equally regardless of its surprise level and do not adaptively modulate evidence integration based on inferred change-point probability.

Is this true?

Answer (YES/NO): NO